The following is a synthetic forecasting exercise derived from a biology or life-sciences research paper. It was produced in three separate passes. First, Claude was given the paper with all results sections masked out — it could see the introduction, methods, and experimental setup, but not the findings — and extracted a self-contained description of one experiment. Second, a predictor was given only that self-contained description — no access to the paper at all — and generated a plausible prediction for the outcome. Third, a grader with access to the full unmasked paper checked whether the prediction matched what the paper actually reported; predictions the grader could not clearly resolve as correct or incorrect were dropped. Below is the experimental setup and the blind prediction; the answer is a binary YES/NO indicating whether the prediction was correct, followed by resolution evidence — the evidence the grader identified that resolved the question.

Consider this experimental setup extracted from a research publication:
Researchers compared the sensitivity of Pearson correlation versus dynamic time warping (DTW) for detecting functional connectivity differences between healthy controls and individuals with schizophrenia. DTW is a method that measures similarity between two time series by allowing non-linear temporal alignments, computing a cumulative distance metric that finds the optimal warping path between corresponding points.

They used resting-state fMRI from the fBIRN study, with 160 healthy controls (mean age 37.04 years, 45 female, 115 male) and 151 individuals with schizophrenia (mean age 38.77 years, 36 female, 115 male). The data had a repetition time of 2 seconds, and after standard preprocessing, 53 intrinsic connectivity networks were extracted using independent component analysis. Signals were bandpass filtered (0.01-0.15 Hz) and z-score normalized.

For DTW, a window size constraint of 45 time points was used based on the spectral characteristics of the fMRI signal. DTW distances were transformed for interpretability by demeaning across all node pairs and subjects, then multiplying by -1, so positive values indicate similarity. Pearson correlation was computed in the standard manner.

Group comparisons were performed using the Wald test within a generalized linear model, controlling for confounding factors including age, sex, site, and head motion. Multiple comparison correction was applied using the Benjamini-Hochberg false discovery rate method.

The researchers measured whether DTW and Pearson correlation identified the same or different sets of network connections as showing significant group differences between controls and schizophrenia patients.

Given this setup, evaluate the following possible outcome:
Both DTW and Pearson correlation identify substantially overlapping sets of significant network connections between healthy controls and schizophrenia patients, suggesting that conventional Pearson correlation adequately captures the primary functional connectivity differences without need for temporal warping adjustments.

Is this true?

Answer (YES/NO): NO